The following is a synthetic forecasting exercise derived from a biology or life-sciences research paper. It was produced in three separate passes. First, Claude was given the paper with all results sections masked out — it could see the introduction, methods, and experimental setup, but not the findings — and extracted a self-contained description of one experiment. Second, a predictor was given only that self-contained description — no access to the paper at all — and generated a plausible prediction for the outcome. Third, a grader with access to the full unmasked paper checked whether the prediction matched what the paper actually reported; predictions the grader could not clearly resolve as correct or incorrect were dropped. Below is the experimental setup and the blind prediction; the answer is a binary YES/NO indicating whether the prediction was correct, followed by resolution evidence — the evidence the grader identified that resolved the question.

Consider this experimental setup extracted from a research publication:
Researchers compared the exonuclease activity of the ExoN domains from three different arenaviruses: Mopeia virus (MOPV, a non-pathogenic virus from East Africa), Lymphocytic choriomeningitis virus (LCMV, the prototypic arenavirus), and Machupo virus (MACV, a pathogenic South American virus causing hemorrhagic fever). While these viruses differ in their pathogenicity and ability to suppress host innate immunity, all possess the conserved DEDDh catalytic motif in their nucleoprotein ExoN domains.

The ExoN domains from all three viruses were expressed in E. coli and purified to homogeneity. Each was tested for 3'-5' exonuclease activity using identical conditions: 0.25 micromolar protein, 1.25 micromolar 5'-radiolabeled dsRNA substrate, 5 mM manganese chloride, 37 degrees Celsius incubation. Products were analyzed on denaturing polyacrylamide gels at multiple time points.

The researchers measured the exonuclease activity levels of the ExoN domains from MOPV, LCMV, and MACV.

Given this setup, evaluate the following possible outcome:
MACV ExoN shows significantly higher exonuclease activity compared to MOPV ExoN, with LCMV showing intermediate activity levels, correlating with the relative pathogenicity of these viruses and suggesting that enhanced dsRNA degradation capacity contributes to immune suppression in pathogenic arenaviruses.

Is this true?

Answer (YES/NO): NO